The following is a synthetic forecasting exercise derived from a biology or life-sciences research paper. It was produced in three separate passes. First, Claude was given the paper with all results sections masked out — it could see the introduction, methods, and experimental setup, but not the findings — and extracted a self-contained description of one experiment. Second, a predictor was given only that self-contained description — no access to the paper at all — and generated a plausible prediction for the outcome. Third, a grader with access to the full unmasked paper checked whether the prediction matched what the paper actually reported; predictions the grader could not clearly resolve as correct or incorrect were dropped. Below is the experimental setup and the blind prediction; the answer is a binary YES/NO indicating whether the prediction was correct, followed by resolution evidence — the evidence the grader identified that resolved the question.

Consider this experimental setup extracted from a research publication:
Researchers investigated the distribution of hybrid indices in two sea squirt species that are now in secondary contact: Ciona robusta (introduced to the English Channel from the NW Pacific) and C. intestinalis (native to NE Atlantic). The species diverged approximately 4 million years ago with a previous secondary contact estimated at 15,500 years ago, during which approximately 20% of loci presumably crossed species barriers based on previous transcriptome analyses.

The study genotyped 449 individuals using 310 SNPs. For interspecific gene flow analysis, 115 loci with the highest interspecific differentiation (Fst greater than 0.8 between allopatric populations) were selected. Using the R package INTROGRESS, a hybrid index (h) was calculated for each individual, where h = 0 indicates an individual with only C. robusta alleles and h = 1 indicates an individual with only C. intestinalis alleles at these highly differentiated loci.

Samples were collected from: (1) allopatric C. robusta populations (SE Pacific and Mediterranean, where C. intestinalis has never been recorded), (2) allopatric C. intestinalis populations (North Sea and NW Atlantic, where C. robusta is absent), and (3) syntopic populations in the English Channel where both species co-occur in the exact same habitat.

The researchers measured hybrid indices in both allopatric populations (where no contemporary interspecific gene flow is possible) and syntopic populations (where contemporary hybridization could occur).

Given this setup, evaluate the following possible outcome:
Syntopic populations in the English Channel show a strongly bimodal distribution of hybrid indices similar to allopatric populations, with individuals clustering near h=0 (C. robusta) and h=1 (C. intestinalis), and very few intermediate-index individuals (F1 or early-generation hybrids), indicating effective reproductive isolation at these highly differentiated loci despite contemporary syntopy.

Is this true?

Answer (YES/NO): YES